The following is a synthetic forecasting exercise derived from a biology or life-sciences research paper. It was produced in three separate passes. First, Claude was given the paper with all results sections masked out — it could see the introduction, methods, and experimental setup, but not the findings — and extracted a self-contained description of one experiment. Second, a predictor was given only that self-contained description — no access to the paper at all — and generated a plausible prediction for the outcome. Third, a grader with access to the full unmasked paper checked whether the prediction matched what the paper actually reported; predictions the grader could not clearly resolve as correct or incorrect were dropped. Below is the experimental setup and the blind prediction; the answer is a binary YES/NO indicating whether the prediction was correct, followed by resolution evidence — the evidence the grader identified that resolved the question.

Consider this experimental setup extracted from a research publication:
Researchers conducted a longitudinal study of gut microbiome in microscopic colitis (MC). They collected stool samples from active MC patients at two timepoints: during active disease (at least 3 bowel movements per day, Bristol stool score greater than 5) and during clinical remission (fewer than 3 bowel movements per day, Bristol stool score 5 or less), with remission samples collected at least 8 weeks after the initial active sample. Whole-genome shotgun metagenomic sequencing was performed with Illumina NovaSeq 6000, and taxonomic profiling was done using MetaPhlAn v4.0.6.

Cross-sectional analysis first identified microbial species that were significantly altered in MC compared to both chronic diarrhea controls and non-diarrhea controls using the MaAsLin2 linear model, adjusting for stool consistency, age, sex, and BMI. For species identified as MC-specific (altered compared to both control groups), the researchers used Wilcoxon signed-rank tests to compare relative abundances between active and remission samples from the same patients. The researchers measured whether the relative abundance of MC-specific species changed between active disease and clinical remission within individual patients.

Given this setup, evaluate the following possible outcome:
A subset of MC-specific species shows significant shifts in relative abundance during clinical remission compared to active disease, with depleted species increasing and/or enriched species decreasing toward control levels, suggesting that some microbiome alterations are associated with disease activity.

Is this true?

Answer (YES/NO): YES